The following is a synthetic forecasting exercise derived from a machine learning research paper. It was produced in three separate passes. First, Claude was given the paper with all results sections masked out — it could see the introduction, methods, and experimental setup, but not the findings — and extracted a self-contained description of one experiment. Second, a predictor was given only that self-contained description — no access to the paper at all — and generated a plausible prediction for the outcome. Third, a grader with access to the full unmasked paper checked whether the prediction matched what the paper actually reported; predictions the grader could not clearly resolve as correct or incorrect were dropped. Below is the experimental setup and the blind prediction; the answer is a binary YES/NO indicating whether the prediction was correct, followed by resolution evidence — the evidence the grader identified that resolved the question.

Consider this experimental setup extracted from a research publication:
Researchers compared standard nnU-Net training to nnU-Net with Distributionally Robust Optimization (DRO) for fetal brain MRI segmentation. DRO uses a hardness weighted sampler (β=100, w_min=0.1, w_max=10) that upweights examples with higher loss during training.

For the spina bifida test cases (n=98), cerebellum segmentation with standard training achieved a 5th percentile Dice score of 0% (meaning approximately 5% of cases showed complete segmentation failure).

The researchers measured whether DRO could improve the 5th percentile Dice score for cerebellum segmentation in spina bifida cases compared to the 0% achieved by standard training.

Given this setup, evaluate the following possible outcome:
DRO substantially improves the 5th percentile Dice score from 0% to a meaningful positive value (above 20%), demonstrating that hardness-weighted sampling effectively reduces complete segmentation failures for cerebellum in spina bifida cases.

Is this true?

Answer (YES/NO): NO